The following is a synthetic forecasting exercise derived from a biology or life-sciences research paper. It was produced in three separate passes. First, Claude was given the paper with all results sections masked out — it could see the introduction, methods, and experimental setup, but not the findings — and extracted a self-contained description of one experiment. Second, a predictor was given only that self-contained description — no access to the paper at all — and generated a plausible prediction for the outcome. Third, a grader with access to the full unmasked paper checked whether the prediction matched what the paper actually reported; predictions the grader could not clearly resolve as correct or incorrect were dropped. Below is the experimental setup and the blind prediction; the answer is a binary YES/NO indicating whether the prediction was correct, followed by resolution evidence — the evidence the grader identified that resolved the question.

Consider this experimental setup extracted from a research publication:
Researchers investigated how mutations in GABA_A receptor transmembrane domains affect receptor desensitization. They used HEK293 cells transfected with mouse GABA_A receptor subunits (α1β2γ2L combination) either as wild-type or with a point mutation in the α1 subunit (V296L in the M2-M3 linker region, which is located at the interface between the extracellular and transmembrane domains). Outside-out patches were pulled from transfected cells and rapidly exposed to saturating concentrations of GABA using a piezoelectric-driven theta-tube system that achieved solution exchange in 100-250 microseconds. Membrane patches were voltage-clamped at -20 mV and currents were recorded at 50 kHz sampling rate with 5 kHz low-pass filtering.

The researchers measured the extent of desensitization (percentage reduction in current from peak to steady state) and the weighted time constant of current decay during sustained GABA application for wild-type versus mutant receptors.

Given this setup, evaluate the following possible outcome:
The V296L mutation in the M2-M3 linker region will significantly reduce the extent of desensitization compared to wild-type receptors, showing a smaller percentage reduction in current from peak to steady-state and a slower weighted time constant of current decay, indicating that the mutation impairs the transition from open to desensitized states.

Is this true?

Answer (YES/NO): NO